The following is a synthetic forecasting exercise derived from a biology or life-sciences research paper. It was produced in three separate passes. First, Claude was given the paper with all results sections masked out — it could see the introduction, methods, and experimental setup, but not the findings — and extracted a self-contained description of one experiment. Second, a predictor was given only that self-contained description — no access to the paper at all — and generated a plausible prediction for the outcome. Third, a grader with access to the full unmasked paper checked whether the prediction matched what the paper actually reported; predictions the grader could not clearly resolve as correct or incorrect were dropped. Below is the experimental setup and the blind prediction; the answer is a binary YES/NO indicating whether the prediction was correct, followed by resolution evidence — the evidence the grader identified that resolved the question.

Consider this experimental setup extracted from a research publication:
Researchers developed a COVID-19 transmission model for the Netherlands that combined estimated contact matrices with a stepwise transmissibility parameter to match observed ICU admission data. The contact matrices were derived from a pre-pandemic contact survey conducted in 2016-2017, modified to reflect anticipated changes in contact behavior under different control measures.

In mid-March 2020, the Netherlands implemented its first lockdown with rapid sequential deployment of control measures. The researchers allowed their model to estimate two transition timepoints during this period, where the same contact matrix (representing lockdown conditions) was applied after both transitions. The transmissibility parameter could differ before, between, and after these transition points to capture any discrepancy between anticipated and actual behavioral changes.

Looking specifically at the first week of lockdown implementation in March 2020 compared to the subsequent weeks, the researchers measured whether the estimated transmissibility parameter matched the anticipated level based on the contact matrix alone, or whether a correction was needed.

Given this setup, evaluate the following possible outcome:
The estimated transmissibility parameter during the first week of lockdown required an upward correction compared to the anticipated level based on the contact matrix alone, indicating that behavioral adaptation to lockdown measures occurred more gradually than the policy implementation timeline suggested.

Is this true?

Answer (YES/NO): NO